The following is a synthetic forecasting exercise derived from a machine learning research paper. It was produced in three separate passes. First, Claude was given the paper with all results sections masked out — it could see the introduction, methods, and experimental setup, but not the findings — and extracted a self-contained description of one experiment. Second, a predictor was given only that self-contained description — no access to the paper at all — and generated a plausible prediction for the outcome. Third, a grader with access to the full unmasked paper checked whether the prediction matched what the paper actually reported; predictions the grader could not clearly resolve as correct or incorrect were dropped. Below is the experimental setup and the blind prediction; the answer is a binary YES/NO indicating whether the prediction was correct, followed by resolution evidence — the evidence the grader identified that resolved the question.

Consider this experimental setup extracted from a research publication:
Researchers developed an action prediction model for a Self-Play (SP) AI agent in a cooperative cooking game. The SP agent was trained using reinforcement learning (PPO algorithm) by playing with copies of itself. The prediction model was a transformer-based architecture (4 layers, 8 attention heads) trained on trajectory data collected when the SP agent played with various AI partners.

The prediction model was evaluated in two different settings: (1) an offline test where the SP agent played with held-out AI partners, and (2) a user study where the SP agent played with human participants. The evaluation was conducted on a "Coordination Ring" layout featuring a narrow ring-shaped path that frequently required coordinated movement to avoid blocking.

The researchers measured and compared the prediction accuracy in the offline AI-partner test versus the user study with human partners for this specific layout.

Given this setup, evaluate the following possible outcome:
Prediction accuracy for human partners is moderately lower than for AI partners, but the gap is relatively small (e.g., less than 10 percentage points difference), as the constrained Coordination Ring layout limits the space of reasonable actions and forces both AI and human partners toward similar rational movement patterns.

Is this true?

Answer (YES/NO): NO